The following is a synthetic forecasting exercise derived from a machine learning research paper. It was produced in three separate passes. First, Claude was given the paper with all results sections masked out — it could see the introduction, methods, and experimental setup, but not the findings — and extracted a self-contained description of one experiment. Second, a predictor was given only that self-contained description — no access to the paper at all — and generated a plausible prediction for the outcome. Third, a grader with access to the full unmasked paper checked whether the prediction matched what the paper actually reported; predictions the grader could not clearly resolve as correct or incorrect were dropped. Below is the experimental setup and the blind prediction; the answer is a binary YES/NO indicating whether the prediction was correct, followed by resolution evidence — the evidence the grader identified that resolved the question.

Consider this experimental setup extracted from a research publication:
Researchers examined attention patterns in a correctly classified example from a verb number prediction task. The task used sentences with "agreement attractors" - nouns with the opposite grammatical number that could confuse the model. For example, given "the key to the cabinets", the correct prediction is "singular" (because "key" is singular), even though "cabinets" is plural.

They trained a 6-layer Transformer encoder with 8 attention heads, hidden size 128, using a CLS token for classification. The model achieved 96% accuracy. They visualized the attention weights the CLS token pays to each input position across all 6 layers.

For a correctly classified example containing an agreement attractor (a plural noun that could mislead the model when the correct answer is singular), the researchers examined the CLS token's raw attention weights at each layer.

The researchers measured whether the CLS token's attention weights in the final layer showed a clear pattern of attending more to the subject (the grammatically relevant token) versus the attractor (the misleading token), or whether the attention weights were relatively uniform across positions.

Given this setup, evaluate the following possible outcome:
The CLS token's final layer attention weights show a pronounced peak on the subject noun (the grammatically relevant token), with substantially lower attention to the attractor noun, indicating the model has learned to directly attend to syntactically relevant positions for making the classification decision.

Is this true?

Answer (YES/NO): NO